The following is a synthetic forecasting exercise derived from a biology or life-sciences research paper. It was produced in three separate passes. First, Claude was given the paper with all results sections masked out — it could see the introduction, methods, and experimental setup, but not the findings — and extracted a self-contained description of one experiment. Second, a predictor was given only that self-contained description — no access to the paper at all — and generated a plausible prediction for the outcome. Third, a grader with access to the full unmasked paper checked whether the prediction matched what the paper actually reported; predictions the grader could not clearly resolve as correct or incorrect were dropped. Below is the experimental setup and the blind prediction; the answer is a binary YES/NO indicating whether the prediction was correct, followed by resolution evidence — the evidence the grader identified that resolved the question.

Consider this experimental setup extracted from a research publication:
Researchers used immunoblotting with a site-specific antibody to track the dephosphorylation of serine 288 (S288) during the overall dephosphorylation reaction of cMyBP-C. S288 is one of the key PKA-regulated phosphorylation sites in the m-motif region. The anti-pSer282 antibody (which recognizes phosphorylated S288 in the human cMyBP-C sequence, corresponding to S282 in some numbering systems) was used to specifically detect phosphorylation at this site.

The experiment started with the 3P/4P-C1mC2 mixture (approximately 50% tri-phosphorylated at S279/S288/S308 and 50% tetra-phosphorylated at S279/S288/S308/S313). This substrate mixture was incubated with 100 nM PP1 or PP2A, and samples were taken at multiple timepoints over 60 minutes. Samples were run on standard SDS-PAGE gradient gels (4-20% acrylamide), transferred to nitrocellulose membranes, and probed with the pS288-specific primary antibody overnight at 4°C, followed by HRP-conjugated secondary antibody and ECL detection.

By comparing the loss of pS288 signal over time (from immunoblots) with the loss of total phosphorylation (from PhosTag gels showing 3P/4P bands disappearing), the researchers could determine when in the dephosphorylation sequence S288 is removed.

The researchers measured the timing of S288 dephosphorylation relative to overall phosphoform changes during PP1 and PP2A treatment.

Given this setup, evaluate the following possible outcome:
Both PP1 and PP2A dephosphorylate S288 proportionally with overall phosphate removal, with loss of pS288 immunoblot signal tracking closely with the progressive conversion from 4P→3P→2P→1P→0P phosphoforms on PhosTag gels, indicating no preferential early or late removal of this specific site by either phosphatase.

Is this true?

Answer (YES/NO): NO